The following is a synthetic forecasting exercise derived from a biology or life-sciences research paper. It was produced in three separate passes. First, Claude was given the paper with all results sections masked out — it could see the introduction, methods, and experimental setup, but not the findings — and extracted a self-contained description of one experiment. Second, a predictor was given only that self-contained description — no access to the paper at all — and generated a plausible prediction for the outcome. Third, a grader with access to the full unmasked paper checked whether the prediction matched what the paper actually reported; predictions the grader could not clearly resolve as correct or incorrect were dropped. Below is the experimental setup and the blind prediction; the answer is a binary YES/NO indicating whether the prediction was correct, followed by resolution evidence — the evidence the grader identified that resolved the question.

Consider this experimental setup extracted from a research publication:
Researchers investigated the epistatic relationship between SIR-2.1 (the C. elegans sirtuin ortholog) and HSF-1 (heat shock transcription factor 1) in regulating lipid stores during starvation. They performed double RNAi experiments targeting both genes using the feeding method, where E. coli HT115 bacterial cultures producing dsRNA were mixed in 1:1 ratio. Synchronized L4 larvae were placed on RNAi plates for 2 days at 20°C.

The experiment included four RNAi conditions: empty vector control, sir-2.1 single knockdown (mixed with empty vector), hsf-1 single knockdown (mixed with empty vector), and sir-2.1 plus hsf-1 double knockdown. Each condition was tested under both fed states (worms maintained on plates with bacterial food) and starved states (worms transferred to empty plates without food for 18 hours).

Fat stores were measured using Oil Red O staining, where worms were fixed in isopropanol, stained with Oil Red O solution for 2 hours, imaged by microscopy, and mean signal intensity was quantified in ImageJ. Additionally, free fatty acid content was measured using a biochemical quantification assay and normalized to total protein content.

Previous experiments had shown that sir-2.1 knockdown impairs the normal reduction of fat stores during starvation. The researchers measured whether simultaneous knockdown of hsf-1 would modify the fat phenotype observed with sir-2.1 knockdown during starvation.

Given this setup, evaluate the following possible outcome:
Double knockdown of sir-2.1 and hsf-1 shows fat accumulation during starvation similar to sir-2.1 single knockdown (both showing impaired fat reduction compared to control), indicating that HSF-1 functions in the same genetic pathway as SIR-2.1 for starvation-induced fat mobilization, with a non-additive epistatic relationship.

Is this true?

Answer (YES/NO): NO